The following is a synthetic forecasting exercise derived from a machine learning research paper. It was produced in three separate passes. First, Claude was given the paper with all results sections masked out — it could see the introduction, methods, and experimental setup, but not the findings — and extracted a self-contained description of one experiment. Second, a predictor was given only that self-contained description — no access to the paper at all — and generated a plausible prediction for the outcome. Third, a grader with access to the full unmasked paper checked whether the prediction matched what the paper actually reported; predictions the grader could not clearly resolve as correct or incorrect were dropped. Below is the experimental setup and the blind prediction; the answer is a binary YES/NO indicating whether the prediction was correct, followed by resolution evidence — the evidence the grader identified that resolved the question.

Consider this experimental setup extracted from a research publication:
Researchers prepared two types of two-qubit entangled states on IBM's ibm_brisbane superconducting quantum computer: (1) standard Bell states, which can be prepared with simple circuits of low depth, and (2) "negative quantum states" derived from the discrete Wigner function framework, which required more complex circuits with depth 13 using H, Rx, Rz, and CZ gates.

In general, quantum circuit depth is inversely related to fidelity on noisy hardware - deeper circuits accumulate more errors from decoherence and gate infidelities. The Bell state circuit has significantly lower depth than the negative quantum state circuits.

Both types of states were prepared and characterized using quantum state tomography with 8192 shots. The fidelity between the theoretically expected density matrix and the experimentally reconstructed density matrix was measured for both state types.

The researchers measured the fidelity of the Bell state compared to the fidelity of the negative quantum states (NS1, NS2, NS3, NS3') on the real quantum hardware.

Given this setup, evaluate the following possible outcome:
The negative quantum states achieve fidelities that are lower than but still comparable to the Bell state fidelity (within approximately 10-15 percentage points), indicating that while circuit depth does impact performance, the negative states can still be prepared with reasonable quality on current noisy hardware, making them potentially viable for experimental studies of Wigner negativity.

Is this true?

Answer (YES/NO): NO